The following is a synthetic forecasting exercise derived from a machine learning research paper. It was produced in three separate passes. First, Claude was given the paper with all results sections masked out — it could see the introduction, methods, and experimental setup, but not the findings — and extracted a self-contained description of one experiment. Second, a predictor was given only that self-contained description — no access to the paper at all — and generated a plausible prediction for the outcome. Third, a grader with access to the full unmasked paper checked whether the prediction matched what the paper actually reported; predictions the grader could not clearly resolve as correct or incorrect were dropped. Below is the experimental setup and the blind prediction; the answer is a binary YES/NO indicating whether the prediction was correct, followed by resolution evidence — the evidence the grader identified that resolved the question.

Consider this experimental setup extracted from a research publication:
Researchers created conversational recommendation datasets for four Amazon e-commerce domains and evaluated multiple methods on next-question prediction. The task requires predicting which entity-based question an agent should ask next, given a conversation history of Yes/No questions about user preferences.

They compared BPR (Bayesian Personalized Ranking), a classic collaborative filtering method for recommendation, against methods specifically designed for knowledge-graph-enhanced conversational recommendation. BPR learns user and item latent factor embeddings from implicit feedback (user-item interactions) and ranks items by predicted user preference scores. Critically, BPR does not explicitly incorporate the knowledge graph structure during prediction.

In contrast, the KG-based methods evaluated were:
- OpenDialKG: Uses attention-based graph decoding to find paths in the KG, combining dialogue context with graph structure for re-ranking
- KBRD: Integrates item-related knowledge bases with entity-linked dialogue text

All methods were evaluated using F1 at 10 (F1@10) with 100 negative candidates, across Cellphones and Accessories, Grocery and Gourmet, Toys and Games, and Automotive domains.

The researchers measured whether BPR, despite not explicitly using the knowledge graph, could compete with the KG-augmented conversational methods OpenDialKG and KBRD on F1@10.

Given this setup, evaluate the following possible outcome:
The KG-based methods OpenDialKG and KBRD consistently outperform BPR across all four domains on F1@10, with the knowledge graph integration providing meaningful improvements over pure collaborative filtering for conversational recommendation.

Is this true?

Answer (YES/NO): NO